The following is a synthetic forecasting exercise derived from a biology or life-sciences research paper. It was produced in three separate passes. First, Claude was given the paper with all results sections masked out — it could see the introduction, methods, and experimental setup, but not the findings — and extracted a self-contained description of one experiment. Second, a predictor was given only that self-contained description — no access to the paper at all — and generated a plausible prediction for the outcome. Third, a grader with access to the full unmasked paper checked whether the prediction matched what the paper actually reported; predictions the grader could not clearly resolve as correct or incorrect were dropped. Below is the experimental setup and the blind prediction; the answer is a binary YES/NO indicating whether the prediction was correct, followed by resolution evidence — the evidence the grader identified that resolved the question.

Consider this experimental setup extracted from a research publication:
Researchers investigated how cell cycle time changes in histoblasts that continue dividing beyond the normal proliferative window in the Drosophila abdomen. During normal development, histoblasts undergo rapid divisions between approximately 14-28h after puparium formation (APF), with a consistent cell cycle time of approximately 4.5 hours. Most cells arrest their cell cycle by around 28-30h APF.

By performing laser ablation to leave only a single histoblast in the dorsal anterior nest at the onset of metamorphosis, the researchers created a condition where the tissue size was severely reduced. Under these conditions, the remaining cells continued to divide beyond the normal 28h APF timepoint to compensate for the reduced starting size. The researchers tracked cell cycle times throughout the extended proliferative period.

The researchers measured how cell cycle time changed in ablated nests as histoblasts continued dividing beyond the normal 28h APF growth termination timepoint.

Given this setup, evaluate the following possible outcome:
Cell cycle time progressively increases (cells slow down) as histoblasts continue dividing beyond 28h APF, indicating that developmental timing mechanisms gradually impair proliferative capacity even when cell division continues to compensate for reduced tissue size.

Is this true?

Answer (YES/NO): YES